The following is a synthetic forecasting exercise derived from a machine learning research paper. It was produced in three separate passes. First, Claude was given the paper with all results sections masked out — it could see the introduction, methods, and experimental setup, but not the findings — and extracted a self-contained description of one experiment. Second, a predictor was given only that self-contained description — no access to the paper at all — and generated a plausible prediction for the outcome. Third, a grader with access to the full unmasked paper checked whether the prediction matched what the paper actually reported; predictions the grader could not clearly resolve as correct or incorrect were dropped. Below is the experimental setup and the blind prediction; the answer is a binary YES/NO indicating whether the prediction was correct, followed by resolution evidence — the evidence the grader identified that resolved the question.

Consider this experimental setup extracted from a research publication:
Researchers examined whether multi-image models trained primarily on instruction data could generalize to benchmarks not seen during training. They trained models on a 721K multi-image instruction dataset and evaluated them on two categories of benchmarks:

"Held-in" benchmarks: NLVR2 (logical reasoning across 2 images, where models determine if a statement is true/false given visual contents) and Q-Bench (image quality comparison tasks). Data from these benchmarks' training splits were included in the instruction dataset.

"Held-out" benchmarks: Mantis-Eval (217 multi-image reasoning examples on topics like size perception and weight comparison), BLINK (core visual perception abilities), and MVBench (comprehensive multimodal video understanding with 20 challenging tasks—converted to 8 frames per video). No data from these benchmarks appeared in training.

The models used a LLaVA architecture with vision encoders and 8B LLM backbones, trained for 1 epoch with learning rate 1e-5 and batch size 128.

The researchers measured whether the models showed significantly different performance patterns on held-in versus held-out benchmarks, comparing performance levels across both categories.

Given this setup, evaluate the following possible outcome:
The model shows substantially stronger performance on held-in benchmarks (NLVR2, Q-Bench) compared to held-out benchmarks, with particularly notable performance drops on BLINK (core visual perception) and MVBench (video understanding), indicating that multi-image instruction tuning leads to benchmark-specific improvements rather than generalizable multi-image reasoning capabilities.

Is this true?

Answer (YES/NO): NO